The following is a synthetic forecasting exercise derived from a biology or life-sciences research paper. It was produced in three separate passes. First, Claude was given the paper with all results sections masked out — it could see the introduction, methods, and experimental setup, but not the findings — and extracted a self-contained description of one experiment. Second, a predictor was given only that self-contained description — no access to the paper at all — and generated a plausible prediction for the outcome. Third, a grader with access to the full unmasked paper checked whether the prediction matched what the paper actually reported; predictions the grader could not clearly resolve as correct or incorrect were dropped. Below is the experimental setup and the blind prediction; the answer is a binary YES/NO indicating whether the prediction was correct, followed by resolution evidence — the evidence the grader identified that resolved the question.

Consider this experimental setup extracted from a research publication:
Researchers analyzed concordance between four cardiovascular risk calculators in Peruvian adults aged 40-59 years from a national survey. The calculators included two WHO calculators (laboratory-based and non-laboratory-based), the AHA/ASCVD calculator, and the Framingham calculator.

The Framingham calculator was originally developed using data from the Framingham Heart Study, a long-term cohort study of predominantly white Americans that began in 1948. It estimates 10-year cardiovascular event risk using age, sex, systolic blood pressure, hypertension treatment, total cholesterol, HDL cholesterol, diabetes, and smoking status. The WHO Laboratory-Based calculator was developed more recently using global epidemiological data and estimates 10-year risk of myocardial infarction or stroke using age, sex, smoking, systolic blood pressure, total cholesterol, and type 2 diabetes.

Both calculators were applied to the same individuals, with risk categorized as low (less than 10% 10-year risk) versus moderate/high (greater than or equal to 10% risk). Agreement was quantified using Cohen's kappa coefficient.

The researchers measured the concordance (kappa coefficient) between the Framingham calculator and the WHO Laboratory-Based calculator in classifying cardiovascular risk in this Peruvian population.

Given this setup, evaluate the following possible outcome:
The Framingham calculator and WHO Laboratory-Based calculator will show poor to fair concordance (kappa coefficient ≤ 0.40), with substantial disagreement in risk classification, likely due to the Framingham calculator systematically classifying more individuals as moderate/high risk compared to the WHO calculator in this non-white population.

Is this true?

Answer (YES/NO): YES